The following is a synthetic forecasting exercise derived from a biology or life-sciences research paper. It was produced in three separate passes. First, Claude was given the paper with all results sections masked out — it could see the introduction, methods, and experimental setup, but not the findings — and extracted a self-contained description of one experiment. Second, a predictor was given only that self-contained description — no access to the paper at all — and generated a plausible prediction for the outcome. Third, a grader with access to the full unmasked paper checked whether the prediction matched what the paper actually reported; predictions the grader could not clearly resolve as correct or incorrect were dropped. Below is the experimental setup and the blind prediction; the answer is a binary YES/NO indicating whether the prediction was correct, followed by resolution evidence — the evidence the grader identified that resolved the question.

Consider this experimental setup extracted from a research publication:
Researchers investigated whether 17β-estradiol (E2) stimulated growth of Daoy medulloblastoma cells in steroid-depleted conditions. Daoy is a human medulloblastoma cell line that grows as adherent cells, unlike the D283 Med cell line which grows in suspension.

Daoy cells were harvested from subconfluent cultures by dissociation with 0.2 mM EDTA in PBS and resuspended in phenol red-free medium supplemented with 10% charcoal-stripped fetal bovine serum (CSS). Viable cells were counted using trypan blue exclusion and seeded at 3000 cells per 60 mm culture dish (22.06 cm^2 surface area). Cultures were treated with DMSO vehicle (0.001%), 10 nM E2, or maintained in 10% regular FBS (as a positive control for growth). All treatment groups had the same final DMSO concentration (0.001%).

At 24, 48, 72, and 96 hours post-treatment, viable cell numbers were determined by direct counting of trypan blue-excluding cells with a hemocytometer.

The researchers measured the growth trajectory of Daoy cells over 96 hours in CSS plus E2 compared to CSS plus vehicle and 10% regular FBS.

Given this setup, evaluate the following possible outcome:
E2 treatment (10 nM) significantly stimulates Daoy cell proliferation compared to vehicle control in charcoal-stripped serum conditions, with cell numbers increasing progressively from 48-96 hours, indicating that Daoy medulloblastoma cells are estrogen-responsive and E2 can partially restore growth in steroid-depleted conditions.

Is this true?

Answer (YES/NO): NO